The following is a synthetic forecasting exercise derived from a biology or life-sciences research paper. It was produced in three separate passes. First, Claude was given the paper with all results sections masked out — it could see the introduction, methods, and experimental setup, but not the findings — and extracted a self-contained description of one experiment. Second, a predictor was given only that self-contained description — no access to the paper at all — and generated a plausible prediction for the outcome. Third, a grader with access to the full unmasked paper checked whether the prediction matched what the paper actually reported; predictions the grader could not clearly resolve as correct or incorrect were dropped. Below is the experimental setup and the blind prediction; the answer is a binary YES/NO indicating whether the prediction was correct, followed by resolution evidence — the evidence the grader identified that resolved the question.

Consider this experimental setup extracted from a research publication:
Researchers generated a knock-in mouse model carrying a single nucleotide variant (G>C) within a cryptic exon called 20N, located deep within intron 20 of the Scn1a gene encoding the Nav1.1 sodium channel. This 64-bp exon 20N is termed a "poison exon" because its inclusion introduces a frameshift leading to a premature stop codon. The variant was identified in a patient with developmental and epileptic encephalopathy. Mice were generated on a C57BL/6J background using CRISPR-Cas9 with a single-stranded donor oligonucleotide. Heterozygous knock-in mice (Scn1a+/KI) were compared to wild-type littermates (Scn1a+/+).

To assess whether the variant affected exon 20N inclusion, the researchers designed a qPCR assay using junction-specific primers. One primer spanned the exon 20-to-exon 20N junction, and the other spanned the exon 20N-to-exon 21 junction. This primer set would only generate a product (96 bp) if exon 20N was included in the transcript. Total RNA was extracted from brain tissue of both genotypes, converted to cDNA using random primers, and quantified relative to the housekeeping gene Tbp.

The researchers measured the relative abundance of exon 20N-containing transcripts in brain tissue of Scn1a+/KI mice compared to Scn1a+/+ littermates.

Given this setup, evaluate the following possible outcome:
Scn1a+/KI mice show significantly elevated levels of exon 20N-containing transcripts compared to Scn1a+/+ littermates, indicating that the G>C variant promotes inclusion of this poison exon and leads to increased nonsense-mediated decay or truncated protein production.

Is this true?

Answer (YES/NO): YES